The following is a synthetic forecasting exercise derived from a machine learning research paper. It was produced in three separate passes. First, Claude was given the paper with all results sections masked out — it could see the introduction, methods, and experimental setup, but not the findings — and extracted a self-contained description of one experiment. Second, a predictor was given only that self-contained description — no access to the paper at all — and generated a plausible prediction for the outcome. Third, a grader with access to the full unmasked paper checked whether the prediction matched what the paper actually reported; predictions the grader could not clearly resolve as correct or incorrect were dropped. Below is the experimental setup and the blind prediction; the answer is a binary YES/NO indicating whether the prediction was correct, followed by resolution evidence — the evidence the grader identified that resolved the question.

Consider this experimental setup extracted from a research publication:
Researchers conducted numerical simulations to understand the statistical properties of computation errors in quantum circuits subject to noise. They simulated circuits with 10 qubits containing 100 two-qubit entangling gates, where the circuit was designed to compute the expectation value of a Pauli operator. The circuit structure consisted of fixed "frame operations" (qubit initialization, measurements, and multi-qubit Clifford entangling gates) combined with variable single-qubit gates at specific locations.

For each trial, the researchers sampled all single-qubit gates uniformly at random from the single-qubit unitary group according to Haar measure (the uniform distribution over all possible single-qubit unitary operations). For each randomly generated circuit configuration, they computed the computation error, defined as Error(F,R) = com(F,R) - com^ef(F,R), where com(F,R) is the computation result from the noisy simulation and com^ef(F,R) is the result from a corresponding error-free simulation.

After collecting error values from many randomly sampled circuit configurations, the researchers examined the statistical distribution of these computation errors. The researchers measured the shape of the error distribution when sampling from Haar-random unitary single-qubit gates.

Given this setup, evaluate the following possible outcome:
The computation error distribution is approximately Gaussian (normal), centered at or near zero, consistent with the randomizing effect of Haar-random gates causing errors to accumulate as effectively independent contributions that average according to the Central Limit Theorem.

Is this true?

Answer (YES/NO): YES